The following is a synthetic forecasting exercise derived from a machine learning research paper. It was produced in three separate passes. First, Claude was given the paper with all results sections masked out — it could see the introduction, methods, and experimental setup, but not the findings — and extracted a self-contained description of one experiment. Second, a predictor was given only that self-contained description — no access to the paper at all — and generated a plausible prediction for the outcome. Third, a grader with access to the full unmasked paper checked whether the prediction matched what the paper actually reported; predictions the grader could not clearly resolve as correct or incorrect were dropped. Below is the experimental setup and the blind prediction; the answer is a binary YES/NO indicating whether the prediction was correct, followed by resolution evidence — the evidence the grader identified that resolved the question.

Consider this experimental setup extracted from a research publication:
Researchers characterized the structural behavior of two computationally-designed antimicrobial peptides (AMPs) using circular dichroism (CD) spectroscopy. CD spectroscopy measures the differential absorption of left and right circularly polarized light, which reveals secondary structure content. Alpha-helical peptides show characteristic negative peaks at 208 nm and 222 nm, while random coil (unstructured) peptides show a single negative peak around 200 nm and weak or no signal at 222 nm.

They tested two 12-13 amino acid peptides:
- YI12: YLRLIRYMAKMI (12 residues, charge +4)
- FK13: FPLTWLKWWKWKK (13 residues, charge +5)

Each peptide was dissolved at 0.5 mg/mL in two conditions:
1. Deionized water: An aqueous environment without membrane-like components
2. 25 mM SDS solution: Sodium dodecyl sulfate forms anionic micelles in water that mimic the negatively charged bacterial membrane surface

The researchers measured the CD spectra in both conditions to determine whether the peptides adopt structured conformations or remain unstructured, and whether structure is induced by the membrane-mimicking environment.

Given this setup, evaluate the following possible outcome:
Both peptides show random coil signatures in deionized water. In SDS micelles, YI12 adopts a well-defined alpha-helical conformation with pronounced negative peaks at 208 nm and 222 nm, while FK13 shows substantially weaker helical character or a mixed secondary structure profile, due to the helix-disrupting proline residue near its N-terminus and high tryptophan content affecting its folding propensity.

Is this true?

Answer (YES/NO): NO